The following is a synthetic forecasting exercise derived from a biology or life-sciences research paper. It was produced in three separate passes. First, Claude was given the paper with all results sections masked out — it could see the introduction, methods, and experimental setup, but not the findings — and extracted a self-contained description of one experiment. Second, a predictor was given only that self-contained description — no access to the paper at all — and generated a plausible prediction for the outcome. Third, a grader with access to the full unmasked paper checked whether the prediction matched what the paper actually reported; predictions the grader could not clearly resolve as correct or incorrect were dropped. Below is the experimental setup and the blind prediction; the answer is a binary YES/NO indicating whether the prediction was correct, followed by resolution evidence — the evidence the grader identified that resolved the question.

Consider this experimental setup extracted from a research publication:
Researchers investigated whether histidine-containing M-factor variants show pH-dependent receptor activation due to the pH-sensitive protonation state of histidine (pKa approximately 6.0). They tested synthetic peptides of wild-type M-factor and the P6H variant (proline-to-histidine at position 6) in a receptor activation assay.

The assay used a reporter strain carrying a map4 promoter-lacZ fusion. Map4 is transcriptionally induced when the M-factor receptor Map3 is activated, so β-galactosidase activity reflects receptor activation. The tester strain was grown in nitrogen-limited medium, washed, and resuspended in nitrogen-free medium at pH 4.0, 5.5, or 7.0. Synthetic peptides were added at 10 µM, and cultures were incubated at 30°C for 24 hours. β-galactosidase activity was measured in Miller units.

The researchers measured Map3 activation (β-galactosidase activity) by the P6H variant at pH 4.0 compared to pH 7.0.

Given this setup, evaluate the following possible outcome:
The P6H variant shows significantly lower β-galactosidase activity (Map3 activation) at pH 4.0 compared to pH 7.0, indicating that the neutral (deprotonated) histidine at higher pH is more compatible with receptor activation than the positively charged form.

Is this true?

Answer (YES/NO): YES